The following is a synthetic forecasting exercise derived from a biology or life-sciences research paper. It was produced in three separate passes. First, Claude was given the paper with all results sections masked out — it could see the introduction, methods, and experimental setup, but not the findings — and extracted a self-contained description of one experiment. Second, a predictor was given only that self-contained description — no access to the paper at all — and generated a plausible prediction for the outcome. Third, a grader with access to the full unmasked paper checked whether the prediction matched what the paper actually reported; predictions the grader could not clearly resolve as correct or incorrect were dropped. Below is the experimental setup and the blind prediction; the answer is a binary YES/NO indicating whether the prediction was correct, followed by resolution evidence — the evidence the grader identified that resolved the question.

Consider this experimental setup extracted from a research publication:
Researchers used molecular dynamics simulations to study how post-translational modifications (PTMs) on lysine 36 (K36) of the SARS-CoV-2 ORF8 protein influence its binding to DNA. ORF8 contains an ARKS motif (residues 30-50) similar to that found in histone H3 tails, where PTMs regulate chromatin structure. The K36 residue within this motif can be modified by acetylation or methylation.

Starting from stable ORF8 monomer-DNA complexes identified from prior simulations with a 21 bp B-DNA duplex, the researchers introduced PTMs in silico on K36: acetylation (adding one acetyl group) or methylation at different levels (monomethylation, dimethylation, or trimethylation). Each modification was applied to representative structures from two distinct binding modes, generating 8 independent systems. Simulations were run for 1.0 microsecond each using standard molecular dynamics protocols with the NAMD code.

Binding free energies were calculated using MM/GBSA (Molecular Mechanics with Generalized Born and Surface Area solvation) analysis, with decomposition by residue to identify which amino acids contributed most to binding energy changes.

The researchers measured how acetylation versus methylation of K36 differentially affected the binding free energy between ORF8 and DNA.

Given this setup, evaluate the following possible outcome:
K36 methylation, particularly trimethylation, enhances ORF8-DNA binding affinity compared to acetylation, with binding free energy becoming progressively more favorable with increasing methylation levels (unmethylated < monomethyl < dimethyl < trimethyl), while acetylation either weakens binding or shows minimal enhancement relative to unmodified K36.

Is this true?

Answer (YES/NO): NO